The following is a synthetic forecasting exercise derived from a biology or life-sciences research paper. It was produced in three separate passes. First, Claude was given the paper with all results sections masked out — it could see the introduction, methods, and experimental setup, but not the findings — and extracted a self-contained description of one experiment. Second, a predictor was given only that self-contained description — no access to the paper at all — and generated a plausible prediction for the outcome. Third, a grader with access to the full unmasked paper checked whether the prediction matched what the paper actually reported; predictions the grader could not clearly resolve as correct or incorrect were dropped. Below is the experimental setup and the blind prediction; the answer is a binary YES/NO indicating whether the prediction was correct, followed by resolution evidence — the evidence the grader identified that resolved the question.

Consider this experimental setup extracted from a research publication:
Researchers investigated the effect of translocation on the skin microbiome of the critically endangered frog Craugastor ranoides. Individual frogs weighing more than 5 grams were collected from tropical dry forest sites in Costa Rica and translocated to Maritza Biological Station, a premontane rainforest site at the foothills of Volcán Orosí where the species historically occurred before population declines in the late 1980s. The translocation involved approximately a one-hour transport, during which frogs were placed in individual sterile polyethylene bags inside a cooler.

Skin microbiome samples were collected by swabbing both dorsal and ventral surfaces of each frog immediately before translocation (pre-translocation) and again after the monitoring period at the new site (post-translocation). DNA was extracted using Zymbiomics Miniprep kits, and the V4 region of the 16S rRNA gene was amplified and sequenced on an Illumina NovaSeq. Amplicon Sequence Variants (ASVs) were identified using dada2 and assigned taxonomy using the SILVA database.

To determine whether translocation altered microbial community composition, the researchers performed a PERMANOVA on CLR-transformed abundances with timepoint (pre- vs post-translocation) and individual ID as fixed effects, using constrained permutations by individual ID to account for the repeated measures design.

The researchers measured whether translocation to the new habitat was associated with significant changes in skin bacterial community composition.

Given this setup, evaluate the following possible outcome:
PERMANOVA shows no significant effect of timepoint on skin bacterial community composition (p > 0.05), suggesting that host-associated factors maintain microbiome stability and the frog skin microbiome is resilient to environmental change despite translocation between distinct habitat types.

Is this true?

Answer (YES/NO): NO